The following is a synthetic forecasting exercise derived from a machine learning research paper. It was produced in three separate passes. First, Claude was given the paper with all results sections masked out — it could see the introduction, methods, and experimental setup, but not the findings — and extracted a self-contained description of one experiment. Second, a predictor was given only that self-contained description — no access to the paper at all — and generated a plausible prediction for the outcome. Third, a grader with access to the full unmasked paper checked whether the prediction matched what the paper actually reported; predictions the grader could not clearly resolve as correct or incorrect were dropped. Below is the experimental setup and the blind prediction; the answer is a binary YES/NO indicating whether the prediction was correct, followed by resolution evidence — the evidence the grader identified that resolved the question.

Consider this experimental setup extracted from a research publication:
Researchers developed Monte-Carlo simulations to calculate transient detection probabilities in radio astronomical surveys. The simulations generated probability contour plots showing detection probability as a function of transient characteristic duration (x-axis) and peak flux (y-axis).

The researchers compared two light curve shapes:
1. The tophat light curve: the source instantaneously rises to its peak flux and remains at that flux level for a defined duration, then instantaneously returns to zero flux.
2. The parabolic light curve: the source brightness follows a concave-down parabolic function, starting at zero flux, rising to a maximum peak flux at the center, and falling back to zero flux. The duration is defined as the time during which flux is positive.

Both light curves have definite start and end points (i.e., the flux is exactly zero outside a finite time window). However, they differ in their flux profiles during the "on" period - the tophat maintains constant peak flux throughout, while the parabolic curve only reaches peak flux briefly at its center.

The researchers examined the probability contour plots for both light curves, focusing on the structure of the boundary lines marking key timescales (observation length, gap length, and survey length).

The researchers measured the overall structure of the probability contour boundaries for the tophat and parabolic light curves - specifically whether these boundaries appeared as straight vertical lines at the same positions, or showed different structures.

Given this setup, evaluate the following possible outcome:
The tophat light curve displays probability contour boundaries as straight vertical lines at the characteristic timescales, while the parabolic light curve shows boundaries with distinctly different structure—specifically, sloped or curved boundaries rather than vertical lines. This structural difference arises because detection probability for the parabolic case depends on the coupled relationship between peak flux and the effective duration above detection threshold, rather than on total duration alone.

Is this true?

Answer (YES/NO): NO